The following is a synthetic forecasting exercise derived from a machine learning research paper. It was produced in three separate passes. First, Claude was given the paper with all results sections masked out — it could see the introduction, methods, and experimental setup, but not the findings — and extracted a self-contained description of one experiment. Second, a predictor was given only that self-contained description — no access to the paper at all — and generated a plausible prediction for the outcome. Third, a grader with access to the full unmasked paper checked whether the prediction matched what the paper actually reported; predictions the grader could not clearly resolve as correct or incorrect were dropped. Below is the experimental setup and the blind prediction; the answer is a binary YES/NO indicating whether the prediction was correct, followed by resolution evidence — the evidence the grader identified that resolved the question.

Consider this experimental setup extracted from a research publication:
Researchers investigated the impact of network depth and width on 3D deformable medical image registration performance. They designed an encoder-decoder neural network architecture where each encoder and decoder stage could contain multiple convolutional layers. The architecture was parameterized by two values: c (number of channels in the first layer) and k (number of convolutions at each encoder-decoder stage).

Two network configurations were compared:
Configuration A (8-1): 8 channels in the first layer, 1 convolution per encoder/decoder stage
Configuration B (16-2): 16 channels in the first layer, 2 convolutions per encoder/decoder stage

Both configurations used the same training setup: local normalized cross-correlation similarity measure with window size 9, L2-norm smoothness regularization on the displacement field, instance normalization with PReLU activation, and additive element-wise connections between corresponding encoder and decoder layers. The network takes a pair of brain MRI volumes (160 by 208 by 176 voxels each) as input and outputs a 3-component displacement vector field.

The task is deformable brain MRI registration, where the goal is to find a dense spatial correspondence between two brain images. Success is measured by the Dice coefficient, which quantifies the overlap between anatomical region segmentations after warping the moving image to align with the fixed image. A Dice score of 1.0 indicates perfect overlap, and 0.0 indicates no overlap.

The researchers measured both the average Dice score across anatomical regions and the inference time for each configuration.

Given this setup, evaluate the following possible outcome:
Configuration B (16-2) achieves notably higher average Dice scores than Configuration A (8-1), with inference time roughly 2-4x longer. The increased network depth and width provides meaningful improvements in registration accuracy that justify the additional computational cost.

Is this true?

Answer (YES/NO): YES